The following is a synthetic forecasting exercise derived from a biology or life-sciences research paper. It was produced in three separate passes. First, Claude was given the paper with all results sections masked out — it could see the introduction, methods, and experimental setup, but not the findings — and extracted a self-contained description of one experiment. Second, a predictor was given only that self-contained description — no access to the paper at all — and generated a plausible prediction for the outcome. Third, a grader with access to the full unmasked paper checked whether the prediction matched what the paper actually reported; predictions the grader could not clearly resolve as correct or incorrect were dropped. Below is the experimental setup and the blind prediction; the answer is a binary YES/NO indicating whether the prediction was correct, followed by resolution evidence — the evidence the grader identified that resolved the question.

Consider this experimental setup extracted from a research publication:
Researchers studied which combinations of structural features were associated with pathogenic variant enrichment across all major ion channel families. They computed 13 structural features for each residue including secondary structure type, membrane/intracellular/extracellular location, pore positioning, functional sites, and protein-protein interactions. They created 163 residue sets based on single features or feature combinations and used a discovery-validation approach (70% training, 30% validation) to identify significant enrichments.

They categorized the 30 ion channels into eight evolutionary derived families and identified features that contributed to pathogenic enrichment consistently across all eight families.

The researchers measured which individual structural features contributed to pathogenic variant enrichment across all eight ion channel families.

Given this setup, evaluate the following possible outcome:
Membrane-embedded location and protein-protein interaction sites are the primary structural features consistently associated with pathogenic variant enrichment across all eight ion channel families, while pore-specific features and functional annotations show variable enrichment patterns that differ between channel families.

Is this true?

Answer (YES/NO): NO